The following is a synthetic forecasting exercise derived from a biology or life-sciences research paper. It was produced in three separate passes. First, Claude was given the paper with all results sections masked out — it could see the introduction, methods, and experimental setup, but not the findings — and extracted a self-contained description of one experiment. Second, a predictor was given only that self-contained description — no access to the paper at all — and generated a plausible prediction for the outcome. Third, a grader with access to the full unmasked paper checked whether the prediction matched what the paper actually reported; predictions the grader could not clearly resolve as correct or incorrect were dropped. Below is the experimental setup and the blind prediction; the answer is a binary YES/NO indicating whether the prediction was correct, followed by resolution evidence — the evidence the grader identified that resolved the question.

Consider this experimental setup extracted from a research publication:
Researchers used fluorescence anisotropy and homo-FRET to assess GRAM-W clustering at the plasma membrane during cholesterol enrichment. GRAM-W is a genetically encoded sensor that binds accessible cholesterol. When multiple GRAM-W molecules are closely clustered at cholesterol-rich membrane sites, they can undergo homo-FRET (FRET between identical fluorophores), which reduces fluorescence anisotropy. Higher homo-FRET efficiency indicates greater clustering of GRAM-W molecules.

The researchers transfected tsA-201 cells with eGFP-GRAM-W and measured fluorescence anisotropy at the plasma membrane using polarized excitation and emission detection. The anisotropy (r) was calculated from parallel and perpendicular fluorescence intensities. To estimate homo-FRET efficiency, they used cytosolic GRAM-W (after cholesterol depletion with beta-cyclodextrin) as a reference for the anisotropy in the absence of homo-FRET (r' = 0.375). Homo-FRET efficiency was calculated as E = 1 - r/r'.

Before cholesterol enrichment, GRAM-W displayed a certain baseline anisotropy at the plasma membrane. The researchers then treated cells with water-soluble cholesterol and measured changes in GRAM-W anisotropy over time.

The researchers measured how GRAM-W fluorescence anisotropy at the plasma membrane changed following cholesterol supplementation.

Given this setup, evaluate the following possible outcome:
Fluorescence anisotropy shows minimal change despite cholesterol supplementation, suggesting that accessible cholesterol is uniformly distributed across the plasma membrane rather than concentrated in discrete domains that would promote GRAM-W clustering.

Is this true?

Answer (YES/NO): NO